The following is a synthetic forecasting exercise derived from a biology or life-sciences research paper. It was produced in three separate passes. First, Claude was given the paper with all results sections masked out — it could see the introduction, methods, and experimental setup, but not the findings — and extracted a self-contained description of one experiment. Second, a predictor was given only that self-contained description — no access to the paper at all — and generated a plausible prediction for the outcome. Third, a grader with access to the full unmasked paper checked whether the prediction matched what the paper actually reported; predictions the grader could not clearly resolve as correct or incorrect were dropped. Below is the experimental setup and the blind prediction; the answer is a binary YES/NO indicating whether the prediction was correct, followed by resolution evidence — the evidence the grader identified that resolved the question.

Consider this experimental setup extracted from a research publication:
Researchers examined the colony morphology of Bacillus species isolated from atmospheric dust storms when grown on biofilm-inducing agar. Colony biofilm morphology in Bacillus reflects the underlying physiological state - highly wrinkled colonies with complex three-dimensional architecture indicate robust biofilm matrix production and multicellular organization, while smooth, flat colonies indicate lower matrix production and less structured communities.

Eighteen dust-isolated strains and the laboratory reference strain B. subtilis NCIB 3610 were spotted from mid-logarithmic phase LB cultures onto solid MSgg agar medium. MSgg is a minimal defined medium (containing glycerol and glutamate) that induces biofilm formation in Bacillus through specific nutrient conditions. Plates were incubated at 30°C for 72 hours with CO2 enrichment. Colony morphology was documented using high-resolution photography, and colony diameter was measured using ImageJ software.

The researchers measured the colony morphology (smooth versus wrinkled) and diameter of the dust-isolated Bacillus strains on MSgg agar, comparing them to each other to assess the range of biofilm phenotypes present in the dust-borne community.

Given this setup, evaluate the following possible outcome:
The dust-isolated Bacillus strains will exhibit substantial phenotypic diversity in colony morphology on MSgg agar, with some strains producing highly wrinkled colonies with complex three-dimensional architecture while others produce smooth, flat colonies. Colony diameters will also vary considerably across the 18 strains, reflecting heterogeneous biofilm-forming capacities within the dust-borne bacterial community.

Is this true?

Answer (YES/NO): NO